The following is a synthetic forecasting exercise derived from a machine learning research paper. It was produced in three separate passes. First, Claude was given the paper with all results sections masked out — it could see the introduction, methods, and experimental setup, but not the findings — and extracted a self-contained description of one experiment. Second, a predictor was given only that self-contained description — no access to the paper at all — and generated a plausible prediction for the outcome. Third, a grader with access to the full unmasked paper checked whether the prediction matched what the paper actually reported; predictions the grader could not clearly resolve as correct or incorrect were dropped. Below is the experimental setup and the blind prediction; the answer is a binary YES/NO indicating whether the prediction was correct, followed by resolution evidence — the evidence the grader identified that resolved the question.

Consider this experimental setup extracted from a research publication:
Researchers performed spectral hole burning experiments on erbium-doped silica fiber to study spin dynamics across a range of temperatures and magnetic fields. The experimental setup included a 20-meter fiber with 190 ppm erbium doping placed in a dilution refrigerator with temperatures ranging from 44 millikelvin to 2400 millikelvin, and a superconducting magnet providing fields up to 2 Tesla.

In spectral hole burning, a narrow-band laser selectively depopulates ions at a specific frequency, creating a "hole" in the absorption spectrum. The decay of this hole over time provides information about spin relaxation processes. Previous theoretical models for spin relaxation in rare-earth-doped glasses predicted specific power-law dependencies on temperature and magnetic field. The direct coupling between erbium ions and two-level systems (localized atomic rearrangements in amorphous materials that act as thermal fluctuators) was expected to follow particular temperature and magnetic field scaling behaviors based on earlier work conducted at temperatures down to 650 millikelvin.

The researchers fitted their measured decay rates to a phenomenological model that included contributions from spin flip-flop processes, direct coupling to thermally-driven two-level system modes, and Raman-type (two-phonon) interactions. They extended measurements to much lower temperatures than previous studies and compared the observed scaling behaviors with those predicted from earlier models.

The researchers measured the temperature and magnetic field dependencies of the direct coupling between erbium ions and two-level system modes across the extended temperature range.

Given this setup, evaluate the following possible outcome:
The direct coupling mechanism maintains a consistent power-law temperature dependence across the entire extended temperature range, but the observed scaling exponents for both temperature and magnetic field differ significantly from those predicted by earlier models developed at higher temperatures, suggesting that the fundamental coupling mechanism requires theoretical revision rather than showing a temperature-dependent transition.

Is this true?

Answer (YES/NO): NO